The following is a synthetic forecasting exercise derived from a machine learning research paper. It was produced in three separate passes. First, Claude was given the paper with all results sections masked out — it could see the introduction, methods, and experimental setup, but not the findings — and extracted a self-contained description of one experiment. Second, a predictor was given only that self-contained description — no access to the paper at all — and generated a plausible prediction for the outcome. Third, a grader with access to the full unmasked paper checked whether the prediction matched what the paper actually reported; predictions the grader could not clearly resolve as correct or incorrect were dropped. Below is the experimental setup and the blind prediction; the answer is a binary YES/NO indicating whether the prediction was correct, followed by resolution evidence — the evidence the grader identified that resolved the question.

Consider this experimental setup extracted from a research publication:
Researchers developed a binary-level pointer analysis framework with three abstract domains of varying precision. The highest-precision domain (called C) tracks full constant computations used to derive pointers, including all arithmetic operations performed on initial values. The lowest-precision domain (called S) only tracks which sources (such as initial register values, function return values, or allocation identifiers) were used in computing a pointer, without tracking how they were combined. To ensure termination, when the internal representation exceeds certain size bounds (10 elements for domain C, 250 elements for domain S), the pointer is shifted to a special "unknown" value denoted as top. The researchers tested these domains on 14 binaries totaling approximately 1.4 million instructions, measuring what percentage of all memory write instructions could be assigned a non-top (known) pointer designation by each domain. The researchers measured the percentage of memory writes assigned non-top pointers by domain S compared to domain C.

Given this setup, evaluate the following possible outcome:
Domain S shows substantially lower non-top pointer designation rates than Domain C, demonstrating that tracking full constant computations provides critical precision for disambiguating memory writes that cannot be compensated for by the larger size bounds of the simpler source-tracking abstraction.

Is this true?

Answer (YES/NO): NO